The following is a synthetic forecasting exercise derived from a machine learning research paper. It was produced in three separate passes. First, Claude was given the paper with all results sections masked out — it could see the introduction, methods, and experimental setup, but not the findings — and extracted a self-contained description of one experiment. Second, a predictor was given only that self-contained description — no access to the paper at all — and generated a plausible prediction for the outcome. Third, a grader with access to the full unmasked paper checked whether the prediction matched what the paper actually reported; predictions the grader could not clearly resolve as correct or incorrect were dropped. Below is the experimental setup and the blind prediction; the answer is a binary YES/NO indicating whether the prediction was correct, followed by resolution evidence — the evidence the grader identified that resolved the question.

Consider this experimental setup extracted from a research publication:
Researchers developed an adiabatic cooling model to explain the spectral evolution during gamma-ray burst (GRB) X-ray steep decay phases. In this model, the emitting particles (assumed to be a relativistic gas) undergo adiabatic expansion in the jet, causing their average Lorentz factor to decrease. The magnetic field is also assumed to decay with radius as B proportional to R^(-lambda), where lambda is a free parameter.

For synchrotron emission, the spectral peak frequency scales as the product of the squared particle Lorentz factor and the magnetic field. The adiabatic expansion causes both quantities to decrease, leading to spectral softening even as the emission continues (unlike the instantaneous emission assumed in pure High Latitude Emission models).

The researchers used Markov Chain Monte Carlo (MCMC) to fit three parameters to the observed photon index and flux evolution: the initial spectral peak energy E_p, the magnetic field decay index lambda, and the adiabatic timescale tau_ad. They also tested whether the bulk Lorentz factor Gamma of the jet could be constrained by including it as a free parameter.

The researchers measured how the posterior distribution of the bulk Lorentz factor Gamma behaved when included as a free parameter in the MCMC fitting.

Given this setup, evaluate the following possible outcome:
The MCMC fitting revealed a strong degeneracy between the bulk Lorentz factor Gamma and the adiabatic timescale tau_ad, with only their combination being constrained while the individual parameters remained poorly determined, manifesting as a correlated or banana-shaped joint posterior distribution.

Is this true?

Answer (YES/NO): NO